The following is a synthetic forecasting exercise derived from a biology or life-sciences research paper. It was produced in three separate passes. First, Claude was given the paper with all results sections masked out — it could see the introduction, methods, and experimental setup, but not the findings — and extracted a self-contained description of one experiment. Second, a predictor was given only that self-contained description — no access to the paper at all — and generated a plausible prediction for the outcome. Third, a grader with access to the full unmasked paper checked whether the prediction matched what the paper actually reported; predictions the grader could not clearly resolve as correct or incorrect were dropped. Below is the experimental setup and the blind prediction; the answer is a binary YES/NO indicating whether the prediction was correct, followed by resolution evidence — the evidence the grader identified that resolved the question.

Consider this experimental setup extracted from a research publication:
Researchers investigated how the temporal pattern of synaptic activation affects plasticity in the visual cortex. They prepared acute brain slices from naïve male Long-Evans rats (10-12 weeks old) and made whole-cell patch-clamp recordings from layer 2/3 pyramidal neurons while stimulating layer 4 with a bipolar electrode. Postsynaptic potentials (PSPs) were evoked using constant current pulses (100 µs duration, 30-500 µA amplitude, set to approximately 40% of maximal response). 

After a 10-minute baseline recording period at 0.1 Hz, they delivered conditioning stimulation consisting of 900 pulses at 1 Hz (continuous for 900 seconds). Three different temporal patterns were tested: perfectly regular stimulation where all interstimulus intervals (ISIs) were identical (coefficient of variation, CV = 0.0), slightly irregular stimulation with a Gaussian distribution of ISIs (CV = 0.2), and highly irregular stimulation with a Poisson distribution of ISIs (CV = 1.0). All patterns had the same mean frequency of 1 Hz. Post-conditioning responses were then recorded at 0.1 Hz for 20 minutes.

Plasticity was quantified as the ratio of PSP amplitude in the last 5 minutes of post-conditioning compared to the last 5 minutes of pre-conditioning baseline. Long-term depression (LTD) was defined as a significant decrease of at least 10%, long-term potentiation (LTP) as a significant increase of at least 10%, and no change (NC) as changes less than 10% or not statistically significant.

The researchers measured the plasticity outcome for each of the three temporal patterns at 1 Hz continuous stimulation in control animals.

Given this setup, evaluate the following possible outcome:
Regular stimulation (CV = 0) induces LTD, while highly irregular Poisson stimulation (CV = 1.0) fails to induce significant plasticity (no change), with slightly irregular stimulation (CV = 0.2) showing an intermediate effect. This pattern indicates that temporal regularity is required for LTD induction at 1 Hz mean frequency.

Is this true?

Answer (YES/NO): NO